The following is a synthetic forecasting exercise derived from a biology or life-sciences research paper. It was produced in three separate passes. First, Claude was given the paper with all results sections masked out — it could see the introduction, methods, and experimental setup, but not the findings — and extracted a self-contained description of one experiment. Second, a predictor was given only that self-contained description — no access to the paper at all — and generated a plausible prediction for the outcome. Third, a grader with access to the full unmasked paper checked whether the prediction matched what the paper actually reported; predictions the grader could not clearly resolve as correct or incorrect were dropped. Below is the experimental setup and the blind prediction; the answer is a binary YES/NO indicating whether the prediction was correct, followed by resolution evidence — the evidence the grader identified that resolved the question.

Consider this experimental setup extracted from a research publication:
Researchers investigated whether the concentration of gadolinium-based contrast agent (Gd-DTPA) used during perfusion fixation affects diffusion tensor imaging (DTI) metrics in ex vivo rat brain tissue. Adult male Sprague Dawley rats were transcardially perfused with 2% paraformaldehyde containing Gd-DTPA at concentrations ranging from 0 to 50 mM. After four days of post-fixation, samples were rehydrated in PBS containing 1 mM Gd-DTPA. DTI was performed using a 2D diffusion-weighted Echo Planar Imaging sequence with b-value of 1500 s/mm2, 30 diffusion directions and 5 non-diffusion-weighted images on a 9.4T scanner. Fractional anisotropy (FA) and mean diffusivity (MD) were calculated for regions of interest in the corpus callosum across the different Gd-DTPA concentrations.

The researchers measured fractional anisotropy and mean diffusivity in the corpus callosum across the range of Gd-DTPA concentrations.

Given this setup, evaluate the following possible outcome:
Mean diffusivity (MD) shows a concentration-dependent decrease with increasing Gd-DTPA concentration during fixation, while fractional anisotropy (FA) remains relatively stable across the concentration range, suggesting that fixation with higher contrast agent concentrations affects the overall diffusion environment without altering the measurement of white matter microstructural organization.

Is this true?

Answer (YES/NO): NO